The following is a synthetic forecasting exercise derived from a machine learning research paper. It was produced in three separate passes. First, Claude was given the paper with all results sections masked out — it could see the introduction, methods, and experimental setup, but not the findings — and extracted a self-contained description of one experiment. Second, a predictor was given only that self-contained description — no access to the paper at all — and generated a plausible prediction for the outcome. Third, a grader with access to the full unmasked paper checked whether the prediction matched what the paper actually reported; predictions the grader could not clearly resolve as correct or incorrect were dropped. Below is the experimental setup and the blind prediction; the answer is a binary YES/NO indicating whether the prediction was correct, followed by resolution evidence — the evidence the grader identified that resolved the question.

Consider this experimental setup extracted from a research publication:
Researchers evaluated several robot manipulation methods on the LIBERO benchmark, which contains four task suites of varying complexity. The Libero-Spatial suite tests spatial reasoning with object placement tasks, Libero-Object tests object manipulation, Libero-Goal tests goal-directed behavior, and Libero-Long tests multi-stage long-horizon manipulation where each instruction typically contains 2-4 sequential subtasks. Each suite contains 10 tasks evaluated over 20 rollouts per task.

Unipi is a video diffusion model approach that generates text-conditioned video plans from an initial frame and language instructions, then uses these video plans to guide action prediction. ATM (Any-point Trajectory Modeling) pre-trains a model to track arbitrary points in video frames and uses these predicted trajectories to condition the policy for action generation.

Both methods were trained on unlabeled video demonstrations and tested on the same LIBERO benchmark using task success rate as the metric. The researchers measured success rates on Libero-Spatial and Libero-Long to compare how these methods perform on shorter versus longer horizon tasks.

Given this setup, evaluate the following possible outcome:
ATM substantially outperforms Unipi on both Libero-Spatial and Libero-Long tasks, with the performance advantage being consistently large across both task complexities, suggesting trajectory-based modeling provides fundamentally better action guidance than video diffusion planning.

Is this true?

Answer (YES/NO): NO